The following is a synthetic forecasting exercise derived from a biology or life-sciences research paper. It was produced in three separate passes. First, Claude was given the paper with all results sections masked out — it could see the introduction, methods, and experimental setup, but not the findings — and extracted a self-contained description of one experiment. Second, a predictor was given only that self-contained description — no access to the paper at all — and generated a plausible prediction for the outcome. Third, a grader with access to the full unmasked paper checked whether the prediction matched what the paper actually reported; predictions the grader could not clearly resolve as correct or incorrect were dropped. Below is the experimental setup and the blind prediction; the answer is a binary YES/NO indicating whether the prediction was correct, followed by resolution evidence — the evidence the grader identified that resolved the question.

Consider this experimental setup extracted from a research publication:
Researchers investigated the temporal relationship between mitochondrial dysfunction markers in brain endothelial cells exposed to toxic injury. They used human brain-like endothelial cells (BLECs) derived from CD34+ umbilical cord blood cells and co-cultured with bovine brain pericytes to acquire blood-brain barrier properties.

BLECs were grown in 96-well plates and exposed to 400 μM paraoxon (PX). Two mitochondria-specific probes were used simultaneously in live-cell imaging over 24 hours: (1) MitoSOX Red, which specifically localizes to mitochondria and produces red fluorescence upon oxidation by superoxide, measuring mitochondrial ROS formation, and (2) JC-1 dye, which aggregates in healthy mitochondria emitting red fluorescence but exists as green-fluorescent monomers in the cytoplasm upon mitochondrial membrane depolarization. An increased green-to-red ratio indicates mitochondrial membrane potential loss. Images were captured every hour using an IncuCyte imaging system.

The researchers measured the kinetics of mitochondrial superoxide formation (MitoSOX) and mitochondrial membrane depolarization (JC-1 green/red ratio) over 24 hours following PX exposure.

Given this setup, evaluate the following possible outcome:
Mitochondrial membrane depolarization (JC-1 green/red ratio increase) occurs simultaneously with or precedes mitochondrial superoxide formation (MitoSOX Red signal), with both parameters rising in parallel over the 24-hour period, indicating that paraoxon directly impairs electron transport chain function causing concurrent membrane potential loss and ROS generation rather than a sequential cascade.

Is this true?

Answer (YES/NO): NO